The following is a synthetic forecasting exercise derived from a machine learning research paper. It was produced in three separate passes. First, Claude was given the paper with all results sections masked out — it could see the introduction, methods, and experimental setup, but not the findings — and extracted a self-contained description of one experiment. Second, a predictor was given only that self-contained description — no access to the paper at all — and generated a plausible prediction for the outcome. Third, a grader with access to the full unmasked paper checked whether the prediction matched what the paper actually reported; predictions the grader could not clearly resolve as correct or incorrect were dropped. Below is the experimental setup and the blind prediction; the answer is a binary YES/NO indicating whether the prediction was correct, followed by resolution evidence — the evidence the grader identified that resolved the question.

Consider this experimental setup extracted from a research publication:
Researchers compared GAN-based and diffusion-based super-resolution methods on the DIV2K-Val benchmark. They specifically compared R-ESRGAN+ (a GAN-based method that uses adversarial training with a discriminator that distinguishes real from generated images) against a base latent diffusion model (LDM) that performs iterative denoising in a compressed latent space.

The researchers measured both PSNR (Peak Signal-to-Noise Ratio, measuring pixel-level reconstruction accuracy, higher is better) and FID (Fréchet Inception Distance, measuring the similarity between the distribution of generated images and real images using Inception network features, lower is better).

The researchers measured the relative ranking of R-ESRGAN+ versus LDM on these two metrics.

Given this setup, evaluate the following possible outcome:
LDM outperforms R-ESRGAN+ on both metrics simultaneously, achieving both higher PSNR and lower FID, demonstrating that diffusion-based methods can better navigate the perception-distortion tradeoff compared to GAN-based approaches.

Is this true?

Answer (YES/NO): NO